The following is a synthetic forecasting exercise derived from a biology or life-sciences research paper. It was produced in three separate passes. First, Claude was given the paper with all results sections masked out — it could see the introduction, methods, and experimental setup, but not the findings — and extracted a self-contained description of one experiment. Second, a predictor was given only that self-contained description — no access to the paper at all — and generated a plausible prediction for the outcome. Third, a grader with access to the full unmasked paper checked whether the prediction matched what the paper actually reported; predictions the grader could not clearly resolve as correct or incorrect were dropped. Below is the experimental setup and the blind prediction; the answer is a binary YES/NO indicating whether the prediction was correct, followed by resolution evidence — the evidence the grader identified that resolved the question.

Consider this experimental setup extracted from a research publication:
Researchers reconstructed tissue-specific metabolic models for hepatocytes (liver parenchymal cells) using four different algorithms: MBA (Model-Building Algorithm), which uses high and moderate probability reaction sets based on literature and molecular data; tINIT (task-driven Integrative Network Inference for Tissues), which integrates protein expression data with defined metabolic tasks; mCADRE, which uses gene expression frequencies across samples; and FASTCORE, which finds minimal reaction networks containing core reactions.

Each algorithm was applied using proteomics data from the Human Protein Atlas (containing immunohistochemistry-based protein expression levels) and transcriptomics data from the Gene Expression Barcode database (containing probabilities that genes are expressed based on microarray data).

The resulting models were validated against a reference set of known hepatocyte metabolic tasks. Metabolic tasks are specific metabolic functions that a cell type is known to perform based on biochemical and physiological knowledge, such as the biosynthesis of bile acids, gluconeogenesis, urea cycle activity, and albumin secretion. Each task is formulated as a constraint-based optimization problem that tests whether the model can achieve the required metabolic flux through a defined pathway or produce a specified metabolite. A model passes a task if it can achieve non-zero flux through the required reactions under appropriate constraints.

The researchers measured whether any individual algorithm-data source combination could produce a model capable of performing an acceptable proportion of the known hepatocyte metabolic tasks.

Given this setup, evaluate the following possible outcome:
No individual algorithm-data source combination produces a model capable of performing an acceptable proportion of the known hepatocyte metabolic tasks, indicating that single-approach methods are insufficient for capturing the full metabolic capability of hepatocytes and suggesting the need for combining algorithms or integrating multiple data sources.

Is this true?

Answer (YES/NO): YES